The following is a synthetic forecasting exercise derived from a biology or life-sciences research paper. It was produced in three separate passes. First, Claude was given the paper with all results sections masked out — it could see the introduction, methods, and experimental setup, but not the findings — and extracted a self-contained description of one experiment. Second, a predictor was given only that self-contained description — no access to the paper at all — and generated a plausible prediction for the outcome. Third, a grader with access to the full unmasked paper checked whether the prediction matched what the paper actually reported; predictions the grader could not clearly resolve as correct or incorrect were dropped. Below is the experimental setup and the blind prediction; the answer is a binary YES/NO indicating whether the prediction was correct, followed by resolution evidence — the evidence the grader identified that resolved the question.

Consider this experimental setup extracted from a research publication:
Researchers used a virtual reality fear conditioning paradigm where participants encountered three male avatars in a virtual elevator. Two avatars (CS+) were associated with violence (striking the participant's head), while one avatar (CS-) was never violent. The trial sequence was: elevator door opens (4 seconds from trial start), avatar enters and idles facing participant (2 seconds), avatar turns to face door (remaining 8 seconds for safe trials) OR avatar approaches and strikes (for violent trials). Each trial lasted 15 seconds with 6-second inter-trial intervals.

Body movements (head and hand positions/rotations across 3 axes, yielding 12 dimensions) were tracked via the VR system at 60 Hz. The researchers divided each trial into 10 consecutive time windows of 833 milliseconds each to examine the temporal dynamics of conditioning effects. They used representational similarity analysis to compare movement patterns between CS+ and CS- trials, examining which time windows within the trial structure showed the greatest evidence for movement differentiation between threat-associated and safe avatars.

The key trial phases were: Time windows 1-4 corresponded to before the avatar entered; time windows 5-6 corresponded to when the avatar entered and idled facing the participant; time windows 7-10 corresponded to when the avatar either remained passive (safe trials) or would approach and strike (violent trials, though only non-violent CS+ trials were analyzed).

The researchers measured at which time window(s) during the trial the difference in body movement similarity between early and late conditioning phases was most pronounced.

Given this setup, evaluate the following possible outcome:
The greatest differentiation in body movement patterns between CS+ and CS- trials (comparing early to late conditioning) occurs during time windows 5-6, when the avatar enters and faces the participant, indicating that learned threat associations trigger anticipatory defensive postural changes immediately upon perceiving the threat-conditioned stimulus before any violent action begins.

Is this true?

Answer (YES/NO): NO